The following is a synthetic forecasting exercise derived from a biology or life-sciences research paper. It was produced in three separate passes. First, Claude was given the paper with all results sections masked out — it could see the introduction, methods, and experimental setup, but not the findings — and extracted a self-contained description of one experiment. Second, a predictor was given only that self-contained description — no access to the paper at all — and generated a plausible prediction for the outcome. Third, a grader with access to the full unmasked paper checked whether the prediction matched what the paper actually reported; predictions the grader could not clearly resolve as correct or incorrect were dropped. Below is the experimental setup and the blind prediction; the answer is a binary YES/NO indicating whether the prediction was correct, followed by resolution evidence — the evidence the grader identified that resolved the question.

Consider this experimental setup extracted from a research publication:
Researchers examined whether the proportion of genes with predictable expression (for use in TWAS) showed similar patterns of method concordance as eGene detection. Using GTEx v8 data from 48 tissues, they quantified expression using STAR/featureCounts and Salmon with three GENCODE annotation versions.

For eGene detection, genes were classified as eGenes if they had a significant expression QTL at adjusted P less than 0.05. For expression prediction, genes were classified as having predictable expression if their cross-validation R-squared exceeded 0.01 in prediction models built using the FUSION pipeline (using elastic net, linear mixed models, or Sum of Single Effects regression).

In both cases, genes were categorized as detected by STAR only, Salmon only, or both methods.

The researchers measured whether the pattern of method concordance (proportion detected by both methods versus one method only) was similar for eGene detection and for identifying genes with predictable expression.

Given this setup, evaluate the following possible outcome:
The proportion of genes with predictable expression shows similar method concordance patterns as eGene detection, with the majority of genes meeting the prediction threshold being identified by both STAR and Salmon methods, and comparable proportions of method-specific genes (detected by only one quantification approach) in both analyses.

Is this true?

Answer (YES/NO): NO